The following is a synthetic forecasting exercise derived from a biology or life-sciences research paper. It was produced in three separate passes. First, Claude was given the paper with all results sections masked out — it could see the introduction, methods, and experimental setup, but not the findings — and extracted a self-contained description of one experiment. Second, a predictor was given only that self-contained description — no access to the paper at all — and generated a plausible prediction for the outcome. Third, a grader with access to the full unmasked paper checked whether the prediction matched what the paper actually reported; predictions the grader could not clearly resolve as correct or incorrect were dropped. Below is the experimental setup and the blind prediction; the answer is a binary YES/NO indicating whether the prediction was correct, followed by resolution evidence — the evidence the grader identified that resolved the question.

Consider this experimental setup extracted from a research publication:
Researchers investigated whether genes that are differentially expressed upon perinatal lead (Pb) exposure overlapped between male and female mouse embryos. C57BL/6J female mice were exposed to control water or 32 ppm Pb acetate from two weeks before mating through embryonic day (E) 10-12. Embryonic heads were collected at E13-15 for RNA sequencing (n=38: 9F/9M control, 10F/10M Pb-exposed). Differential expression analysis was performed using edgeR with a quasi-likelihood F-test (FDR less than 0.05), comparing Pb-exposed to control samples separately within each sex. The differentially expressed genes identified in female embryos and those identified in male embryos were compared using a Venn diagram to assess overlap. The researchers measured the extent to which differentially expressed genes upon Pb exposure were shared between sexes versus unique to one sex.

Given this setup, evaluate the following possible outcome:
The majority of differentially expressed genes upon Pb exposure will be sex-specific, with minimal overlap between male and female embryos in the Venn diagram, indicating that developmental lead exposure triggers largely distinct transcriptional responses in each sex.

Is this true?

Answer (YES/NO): NO